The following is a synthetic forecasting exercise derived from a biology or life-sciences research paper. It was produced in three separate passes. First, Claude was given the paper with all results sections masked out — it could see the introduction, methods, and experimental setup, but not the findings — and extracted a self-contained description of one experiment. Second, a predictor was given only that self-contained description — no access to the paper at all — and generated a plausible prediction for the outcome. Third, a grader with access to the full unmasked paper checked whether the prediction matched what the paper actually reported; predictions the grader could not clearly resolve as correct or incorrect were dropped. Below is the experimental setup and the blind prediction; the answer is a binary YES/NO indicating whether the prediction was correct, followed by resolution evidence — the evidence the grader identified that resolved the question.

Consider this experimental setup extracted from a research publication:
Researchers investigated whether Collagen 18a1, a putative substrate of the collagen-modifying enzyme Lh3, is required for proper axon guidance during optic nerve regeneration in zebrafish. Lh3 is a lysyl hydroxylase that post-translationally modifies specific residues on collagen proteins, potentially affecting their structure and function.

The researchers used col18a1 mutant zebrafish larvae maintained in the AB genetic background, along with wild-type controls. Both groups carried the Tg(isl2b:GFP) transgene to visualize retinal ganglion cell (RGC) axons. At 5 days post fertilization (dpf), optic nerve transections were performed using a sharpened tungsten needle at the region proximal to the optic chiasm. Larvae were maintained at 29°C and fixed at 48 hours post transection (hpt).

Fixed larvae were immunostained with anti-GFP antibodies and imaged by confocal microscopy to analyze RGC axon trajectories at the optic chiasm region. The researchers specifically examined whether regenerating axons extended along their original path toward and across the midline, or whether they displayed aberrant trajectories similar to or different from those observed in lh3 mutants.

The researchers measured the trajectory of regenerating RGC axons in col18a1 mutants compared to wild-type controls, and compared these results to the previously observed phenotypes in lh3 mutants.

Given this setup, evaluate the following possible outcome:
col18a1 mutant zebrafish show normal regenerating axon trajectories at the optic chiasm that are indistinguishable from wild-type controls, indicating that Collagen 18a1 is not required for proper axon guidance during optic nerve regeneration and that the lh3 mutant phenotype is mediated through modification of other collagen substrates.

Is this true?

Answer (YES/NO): NO